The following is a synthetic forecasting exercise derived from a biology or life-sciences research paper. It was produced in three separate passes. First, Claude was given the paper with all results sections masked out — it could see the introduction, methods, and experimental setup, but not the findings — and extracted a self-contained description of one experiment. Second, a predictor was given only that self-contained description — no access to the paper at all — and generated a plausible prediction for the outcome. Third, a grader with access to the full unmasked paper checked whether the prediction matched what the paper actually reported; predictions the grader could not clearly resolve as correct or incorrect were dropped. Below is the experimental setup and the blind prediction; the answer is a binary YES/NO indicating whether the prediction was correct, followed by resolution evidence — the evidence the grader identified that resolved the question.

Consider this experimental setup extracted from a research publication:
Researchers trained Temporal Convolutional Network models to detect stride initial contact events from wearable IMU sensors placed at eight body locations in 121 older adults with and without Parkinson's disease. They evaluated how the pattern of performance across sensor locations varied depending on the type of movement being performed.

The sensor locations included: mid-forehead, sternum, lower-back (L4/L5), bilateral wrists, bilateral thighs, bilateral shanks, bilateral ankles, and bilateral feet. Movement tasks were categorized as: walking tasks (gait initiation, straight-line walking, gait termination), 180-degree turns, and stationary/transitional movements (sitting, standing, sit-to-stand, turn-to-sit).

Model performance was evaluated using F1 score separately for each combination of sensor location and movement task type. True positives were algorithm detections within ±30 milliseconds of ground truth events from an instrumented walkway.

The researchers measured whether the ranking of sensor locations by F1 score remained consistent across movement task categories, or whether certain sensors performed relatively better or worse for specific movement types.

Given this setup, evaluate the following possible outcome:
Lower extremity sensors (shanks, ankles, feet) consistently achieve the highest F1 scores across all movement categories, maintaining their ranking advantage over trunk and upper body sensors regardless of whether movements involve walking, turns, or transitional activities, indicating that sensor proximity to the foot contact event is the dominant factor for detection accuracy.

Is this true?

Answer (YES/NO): YES